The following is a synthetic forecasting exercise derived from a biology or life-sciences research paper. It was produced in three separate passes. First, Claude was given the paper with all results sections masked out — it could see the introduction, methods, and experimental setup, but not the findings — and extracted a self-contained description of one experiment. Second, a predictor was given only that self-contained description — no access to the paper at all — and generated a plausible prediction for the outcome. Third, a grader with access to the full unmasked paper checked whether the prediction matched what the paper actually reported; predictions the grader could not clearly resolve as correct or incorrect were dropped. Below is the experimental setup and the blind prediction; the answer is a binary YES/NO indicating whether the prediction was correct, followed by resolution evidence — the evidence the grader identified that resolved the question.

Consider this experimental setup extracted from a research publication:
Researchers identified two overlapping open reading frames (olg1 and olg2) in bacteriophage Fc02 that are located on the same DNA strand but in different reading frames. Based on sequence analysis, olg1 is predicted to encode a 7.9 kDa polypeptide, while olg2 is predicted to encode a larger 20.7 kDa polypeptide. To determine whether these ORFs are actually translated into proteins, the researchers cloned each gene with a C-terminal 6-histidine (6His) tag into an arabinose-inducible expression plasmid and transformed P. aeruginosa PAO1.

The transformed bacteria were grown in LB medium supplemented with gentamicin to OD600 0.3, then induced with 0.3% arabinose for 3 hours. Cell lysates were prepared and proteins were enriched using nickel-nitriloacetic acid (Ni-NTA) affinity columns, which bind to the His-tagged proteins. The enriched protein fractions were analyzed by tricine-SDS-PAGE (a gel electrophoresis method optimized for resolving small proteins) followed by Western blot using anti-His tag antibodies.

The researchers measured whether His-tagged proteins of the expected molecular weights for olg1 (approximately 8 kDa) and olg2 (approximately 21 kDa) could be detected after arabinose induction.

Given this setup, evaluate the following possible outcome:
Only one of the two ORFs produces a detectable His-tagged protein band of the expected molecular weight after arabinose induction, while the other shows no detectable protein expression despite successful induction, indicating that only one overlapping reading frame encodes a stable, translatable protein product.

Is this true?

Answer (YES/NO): YES